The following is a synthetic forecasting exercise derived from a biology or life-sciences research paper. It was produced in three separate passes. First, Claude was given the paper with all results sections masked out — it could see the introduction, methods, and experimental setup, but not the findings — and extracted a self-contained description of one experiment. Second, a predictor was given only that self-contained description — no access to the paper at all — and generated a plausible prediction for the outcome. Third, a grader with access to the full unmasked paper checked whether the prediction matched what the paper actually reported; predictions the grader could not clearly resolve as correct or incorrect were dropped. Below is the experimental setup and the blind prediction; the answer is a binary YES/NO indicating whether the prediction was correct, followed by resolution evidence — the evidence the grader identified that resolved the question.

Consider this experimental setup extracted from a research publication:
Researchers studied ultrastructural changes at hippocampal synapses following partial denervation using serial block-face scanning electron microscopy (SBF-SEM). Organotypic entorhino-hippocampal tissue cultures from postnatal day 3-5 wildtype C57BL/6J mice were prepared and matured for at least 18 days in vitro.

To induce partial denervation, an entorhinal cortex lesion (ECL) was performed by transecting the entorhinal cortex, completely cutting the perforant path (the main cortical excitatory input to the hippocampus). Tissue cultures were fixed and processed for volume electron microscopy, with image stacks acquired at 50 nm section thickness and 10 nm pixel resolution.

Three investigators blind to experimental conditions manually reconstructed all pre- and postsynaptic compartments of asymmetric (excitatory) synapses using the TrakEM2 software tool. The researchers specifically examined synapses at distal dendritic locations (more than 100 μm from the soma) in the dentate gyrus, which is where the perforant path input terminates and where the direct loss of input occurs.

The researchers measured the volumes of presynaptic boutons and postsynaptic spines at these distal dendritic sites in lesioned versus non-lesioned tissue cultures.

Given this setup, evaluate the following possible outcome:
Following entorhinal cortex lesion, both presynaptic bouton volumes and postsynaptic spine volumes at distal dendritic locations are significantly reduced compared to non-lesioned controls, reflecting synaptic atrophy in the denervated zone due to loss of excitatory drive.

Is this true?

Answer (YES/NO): YES